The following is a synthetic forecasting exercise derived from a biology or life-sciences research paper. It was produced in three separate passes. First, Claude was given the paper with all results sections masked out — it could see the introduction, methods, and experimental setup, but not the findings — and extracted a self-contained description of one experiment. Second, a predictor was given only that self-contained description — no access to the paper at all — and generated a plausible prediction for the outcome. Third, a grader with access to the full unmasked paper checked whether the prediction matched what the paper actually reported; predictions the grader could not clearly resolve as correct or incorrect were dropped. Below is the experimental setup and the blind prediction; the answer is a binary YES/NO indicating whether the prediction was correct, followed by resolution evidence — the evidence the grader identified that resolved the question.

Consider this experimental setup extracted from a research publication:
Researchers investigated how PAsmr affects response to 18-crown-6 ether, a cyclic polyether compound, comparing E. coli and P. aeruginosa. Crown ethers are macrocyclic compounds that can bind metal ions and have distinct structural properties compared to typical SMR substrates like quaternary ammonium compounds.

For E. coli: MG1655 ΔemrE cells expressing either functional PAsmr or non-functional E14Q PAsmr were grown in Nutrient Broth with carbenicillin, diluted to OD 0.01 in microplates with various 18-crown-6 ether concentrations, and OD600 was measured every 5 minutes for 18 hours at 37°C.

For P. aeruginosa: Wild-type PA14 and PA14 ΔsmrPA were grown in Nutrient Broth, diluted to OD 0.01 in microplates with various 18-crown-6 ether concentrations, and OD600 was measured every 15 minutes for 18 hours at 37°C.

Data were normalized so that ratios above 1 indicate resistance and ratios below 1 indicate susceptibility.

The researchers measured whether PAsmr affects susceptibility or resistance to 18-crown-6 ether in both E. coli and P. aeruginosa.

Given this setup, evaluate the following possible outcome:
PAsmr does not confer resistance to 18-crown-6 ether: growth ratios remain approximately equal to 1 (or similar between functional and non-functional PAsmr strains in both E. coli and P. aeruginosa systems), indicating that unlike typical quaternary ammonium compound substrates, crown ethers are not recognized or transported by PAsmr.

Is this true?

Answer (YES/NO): NO